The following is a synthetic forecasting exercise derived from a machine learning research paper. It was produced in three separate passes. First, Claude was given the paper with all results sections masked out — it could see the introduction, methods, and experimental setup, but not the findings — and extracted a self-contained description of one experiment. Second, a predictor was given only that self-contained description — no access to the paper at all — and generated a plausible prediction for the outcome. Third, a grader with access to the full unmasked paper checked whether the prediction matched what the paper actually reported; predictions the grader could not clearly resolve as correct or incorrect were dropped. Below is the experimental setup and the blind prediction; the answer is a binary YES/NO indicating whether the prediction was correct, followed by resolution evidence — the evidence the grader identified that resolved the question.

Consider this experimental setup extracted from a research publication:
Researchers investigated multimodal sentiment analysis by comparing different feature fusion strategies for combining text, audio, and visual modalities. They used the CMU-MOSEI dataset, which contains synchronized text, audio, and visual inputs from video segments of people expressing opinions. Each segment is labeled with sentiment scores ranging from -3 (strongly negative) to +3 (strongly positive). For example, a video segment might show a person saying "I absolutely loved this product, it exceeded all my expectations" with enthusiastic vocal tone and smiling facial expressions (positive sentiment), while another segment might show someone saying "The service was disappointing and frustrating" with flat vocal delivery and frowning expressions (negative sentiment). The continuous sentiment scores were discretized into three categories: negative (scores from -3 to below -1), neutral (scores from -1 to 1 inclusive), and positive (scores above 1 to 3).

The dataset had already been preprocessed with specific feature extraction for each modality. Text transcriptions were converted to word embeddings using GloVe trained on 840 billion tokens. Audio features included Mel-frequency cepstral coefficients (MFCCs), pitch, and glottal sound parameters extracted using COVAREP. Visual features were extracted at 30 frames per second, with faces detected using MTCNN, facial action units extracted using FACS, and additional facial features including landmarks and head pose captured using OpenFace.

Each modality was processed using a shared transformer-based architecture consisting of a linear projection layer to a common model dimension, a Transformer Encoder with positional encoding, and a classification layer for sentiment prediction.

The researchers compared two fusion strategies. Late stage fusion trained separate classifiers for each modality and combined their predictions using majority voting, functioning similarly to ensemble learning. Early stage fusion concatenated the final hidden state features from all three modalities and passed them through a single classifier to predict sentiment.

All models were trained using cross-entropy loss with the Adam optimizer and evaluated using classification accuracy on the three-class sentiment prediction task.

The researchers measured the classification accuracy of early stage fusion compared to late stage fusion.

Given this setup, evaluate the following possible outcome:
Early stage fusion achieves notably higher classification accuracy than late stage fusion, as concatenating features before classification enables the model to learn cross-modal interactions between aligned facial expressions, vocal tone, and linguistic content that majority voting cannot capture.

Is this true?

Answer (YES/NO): YES